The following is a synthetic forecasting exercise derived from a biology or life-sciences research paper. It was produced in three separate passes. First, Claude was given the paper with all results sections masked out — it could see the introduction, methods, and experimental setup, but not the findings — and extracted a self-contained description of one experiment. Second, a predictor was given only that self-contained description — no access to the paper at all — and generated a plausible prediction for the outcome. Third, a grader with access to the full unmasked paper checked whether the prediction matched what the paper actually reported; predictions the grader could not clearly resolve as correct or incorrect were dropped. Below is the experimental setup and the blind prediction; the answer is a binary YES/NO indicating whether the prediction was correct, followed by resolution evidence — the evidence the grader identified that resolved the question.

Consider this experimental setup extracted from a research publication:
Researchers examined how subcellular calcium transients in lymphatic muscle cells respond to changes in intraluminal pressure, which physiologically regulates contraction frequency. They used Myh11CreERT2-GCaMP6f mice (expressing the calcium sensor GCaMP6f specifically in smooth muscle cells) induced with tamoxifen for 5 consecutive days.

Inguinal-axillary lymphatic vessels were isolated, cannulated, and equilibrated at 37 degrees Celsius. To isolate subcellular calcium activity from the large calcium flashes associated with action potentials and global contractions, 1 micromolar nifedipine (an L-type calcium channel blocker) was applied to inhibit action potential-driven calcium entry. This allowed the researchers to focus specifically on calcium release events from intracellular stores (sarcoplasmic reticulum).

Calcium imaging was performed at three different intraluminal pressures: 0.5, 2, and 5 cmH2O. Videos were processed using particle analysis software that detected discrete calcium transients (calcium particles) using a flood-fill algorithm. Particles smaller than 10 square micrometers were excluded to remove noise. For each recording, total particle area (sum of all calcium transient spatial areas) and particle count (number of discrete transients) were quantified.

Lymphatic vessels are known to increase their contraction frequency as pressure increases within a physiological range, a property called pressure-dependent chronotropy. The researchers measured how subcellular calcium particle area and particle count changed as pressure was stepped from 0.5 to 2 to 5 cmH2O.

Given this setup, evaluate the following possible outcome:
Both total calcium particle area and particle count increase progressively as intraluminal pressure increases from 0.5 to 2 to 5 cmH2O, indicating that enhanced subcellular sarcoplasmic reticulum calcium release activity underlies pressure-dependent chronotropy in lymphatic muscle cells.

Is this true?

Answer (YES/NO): YES